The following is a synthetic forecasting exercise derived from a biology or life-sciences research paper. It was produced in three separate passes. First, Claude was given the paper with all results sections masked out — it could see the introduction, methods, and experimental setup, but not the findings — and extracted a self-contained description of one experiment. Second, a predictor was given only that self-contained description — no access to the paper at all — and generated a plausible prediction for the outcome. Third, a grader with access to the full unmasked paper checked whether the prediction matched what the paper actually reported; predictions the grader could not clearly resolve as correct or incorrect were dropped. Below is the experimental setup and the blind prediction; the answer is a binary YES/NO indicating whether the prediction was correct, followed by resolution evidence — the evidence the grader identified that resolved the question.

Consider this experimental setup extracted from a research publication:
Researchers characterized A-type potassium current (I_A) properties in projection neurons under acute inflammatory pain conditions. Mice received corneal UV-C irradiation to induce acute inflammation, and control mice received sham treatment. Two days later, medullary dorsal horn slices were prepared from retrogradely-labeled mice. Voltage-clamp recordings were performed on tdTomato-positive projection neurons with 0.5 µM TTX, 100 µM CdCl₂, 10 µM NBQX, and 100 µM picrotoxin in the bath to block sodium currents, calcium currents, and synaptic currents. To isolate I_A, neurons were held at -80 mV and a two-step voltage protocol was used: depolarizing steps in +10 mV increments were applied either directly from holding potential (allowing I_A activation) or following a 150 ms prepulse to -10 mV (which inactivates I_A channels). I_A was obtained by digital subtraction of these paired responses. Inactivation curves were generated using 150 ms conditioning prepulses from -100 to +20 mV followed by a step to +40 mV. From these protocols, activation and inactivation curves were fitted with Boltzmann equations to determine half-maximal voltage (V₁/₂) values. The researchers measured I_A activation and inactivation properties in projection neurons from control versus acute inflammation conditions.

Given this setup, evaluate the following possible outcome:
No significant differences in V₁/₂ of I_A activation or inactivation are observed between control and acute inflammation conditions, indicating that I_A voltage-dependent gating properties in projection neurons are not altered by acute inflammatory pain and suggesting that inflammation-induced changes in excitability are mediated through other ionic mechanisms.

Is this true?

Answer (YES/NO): NO